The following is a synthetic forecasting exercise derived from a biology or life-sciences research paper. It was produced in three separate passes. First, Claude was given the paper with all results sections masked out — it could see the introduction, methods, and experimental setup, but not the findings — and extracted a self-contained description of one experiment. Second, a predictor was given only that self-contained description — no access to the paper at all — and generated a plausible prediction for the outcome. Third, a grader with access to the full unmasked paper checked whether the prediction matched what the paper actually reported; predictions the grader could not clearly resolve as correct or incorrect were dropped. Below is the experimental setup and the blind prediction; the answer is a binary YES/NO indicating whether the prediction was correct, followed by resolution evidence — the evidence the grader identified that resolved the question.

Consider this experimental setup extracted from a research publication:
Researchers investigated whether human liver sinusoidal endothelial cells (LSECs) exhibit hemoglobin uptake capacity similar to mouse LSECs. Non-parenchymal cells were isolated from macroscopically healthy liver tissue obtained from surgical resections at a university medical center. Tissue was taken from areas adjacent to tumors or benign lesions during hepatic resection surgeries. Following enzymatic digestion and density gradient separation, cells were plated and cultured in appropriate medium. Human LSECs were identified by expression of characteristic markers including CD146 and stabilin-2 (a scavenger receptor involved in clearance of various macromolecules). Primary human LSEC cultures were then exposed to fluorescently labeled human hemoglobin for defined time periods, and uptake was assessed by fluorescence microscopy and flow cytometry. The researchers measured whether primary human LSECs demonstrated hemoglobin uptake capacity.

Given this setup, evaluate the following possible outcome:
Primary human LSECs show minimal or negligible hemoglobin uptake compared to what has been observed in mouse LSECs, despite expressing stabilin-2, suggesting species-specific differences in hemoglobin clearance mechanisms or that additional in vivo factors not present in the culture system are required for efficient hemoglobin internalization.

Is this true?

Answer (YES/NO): NO